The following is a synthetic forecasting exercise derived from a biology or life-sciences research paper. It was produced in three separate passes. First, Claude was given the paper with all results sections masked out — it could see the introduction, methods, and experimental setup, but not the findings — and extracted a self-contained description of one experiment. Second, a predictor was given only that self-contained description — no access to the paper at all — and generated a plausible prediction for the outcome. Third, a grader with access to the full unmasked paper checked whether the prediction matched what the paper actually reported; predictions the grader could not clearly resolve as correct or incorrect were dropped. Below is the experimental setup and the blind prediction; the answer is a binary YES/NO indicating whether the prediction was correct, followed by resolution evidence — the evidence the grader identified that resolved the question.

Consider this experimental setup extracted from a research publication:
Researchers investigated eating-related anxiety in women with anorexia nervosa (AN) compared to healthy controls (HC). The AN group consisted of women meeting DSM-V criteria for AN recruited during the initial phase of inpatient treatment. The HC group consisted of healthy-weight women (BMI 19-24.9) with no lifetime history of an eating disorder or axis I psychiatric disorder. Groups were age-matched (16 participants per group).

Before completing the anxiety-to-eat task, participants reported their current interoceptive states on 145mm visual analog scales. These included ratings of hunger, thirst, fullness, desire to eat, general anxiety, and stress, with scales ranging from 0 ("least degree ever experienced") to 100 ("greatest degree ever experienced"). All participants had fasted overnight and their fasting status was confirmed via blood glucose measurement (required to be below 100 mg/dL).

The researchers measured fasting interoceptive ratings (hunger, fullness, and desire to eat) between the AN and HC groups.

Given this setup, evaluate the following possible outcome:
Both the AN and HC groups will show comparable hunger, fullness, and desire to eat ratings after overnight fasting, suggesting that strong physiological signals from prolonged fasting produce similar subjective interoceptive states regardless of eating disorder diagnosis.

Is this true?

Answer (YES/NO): NO